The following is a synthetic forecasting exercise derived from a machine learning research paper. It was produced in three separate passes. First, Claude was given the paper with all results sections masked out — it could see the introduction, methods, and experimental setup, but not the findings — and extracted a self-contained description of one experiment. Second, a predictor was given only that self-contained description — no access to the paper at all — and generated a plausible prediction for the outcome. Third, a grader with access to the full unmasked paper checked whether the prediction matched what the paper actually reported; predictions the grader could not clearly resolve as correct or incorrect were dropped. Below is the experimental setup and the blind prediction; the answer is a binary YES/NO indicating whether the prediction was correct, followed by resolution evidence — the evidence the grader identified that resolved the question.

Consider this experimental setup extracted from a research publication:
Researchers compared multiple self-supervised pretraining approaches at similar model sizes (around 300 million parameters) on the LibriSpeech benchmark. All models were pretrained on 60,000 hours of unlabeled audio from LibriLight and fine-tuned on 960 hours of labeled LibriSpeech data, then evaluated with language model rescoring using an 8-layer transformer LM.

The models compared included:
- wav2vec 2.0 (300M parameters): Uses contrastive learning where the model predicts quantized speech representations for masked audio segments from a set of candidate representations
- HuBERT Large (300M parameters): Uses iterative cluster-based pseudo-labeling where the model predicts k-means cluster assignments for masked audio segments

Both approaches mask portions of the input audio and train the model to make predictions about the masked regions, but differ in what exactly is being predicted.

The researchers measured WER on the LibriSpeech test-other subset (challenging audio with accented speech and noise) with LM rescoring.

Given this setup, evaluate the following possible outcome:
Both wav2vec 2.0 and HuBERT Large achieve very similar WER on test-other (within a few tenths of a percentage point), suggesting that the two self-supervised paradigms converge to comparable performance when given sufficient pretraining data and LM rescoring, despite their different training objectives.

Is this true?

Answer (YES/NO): YES